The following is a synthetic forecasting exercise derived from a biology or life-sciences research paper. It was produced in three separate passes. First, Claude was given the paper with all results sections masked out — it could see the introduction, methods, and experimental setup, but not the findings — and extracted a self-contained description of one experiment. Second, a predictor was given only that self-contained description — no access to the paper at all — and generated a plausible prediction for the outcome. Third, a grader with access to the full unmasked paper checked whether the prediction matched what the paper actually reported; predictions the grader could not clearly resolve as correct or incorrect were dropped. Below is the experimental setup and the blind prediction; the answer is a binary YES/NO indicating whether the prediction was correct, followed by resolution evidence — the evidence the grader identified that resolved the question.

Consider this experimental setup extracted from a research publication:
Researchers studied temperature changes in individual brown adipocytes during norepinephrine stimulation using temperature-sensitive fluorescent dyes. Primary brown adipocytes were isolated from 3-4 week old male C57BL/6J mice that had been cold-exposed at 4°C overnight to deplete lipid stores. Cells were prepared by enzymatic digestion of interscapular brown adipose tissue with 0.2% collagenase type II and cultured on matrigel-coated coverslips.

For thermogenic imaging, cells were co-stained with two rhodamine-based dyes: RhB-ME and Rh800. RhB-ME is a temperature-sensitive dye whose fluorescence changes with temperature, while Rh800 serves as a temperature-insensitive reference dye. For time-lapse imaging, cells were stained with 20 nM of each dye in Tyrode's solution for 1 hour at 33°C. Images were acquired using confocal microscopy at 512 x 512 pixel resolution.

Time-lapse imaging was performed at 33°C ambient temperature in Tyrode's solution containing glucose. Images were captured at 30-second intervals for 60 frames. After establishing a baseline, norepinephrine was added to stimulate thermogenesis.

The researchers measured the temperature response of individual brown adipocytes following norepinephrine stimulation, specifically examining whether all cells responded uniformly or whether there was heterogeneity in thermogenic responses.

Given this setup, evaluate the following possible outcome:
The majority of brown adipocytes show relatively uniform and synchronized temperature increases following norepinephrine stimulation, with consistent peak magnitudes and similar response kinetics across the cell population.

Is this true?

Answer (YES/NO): NO